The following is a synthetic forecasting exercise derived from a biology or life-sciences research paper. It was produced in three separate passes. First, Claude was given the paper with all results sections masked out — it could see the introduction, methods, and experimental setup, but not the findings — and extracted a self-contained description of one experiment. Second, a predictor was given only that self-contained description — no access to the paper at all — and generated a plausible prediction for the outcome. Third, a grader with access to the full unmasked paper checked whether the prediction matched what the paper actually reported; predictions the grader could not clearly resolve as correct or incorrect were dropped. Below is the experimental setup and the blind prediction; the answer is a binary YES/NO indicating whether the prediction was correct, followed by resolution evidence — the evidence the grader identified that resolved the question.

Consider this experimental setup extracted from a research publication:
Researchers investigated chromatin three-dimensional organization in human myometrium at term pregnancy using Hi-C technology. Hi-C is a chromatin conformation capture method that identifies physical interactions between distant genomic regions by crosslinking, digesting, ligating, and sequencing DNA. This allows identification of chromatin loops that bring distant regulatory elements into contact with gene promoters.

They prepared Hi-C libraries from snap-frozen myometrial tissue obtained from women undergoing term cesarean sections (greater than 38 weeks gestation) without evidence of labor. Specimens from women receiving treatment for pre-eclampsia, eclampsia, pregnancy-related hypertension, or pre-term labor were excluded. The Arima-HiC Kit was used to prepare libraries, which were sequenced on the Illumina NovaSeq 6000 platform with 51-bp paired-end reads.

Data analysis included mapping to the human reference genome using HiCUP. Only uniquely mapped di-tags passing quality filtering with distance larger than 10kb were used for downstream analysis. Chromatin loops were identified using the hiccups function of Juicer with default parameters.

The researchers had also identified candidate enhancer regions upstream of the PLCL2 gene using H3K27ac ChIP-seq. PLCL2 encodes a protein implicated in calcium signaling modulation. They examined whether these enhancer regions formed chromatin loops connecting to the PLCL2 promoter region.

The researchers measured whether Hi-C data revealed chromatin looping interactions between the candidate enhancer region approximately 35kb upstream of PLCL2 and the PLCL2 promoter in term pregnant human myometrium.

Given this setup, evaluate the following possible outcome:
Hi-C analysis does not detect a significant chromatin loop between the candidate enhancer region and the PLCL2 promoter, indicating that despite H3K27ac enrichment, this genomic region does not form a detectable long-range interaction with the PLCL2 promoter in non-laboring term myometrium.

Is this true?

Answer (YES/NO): NO